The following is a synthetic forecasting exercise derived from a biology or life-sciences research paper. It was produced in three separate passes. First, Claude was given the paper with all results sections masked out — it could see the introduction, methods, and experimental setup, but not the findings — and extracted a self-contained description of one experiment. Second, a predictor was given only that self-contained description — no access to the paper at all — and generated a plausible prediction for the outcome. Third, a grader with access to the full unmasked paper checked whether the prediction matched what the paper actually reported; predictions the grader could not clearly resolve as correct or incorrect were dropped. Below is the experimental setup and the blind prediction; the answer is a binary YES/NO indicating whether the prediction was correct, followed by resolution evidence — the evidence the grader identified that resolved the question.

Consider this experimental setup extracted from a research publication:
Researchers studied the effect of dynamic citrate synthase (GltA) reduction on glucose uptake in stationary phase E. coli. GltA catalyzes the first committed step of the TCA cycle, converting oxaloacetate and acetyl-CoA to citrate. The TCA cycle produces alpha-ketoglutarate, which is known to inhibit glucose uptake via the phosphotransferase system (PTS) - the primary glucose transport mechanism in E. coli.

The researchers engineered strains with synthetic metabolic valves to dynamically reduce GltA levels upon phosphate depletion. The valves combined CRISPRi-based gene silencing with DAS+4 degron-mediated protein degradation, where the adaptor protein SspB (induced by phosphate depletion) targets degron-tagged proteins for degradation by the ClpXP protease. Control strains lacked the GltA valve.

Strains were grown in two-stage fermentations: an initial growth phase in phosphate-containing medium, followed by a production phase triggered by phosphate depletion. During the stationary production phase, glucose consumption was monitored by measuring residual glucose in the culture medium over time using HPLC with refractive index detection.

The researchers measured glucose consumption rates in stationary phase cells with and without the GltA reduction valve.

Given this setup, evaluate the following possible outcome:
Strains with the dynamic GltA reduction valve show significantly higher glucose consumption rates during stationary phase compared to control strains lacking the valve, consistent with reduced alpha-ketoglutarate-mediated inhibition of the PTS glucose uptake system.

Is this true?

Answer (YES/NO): YES